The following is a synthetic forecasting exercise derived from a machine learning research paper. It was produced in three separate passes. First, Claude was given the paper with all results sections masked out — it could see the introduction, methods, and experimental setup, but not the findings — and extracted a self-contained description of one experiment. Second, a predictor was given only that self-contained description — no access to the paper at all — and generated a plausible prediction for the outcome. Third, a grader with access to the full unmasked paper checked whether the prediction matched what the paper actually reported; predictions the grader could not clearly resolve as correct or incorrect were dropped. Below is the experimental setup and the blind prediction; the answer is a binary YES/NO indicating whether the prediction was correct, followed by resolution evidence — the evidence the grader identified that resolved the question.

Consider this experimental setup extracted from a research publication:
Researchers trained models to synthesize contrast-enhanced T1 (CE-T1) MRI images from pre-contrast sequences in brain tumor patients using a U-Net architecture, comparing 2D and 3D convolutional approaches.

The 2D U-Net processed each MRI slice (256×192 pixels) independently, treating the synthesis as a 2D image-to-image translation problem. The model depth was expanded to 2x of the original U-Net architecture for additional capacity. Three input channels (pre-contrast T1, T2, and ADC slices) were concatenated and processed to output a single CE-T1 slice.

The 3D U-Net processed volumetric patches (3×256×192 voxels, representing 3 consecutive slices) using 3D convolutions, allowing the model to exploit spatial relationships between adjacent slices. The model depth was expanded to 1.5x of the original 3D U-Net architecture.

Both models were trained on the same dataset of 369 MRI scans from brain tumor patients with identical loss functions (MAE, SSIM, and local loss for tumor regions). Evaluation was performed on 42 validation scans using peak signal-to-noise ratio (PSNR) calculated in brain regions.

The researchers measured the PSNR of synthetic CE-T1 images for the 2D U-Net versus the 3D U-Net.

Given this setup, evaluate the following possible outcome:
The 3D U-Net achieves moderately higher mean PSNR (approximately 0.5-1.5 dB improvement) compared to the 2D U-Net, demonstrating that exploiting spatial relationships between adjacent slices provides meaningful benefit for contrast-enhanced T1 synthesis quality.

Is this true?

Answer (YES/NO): NO